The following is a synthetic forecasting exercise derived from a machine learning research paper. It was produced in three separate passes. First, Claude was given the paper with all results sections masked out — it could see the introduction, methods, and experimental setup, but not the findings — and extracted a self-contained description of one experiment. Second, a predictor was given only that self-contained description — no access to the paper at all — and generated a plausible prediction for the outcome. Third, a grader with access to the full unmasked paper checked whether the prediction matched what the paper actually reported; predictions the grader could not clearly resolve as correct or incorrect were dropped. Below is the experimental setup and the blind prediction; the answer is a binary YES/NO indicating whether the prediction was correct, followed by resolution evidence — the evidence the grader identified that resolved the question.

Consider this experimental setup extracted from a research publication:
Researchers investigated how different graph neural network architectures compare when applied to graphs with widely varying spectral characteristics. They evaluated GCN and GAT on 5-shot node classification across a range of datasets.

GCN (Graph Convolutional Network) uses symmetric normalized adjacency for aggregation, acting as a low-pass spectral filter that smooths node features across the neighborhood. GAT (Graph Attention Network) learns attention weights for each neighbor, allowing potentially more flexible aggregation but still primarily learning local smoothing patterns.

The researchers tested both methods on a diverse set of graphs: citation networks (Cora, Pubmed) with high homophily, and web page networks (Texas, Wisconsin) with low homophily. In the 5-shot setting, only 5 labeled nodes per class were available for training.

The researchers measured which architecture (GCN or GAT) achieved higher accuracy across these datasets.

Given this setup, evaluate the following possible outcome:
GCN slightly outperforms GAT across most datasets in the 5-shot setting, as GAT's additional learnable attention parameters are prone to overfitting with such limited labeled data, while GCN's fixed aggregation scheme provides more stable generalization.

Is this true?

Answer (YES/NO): NO